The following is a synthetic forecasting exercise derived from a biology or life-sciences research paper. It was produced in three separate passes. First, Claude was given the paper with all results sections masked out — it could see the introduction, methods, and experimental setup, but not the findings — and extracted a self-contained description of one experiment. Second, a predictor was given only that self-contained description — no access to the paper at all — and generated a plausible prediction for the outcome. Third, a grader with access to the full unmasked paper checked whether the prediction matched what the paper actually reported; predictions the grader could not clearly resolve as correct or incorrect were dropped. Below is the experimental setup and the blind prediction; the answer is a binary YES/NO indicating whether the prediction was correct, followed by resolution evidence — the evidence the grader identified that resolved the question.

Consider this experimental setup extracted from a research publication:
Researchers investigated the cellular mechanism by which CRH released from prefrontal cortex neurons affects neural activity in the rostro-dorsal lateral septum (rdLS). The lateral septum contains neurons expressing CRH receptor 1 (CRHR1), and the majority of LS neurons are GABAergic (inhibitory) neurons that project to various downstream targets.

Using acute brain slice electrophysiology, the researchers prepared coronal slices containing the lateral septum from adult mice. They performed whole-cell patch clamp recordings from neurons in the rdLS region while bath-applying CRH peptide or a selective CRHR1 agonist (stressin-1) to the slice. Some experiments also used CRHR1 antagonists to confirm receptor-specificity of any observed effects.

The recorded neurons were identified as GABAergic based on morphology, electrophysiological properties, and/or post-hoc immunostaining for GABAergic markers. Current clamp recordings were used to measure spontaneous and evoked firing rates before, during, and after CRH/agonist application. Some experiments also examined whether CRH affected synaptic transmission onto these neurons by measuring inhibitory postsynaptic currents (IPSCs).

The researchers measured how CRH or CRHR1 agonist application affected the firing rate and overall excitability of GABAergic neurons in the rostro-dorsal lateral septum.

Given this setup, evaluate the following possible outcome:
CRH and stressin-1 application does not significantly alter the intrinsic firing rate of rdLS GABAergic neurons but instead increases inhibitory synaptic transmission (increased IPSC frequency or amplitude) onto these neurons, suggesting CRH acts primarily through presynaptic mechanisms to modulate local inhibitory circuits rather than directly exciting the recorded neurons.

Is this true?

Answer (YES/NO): NO